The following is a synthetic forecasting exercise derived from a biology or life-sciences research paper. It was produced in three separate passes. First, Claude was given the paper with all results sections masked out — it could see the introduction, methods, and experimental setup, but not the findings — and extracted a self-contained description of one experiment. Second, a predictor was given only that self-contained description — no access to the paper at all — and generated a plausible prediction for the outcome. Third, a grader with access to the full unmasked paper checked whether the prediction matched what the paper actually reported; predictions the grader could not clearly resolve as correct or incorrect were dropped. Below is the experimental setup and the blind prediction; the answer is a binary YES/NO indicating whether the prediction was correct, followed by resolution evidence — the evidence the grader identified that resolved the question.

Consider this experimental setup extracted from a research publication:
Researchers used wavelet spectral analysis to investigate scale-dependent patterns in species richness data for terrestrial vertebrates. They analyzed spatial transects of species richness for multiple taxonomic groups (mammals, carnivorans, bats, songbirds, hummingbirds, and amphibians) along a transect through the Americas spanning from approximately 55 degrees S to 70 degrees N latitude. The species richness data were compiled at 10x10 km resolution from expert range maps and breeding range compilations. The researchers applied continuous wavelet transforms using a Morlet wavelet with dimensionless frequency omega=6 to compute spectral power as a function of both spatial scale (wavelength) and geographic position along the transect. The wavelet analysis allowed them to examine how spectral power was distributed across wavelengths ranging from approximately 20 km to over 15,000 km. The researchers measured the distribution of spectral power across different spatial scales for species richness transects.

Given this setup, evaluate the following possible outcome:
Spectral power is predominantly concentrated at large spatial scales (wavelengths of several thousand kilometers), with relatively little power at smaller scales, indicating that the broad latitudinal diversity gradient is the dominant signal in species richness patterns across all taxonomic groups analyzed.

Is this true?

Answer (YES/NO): YES